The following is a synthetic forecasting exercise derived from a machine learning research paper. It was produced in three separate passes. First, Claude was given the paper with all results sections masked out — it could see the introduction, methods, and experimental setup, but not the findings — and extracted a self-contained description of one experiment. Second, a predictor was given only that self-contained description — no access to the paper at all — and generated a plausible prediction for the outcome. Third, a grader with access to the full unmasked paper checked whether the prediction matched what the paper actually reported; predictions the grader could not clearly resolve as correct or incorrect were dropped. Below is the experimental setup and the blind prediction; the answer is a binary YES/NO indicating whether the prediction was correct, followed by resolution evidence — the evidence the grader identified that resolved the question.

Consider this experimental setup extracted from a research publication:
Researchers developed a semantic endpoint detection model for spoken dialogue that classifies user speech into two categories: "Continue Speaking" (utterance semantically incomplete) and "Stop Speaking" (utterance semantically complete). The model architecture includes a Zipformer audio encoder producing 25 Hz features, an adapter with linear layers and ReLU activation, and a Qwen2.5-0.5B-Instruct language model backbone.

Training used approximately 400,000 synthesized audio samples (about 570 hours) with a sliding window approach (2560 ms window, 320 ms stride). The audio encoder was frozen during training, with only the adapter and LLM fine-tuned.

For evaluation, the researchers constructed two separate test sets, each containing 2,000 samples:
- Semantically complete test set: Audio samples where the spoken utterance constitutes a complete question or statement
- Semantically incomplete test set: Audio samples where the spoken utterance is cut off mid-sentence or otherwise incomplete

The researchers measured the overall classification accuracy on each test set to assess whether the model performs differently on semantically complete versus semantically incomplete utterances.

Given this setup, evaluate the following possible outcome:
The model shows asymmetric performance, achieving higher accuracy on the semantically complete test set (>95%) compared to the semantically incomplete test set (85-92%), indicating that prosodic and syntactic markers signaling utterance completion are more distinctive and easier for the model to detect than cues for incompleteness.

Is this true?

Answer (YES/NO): NO